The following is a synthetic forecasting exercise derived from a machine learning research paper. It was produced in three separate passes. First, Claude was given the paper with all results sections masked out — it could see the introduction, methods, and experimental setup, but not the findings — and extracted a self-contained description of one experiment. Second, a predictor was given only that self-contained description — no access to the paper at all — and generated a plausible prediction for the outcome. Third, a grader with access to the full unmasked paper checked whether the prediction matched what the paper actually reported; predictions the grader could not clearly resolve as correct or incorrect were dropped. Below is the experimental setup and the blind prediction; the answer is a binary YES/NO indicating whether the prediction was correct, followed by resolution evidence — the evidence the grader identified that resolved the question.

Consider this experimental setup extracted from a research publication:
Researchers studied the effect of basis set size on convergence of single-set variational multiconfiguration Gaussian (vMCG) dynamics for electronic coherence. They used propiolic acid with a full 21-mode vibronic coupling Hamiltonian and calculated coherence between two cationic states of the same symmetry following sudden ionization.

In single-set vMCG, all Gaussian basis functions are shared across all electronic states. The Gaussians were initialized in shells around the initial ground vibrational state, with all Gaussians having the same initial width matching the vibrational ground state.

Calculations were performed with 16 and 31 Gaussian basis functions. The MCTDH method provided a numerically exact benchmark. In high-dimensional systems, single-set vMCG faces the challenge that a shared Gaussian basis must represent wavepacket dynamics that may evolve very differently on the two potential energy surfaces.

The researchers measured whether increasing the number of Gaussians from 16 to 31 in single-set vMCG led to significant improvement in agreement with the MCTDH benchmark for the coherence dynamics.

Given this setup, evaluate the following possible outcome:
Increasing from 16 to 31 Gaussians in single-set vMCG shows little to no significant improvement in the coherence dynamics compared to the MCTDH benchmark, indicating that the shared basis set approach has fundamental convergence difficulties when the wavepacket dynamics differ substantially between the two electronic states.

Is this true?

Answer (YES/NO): YES